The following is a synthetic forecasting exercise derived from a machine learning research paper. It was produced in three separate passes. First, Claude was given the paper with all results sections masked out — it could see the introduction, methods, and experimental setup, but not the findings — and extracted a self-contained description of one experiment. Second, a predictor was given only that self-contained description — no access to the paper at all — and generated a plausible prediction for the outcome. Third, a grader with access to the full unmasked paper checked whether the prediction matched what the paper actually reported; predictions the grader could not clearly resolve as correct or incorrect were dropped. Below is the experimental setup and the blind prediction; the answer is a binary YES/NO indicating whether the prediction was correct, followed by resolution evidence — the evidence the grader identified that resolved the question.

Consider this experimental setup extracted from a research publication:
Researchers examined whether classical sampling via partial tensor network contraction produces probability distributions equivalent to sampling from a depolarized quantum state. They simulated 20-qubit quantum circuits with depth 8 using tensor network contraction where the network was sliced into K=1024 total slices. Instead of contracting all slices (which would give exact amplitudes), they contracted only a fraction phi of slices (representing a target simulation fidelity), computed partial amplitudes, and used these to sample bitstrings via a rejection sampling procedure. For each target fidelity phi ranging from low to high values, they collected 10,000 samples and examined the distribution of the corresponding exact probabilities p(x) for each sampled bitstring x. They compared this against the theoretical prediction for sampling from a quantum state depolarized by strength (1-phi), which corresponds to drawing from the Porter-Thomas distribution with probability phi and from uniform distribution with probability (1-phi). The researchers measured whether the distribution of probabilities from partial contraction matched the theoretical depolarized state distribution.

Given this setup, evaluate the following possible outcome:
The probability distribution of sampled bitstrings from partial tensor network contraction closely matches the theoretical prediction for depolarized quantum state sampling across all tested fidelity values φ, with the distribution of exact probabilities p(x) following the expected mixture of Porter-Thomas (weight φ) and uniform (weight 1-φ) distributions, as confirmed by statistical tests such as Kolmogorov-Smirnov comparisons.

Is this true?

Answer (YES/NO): NO